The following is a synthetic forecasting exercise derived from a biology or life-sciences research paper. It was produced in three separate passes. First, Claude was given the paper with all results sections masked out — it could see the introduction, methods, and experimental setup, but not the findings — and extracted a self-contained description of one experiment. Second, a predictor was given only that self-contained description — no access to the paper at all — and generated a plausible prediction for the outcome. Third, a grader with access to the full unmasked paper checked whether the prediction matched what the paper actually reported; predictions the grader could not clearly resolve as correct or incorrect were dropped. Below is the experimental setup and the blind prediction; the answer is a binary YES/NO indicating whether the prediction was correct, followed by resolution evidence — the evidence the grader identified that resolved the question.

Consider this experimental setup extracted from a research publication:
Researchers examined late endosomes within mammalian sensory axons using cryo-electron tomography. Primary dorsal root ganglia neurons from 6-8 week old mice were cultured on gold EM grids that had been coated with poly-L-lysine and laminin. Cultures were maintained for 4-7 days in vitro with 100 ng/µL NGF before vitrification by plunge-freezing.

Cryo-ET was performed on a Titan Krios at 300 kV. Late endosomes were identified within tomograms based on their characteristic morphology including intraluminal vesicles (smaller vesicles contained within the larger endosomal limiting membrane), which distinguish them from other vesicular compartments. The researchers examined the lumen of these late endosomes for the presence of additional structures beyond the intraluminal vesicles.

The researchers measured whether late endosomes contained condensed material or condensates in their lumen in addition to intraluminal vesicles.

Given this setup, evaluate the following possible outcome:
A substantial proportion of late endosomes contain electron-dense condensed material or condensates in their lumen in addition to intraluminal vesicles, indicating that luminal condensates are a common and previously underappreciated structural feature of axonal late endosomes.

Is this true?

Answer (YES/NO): YES